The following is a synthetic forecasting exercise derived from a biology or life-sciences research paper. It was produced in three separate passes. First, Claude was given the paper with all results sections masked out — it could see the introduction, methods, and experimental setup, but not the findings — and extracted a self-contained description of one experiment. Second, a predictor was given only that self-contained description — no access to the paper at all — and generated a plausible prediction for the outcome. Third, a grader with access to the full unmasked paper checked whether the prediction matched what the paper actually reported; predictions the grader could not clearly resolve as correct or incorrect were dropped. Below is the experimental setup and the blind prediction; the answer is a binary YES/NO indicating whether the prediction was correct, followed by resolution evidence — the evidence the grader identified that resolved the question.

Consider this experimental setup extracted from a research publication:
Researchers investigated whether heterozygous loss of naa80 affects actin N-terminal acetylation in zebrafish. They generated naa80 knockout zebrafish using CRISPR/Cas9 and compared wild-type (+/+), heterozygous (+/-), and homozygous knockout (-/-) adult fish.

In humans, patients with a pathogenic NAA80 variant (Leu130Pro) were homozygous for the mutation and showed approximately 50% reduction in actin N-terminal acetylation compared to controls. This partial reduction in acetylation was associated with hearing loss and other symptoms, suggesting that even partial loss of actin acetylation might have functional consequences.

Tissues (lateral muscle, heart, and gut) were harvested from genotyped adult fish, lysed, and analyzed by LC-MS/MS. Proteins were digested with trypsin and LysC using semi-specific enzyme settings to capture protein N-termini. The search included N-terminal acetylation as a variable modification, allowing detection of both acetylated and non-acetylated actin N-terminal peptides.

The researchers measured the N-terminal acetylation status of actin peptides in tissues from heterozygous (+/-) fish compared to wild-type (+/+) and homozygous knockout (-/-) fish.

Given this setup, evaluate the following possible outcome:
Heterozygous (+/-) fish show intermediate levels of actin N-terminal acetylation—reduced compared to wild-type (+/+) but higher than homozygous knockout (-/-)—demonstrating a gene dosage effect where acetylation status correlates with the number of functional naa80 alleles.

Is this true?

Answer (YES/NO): NO